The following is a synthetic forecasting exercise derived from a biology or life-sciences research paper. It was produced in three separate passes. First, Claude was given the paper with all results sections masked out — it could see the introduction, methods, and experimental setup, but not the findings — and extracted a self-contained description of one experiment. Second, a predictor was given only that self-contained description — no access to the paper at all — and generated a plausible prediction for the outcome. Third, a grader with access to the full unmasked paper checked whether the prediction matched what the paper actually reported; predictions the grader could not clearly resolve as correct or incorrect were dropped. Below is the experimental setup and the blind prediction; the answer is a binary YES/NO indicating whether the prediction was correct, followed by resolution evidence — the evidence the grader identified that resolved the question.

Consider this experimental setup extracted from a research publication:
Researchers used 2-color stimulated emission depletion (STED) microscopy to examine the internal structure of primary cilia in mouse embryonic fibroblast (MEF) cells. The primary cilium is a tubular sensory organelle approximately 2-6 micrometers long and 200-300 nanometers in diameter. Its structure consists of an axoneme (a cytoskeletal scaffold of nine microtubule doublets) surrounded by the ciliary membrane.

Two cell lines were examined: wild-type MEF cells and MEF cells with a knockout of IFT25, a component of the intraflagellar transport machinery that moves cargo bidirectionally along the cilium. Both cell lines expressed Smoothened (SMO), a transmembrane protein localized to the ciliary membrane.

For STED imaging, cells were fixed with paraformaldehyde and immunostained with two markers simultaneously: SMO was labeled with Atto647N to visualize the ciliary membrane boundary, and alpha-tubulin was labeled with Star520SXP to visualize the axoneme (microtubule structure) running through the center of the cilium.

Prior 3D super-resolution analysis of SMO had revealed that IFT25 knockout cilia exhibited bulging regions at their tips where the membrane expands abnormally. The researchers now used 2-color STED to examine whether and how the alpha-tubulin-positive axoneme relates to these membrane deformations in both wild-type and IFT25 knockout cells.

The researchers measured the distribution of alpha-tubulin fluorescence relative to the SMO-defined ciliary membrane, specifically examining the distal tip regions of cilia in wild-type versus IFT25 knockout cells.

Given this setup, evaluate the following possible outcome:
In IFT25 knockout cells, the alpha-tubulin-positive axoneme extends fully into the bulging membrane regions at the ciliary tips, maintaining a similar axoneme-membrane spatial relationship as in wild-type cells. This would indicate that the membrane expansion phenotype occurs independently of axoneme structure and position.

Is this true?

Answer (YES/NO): NO